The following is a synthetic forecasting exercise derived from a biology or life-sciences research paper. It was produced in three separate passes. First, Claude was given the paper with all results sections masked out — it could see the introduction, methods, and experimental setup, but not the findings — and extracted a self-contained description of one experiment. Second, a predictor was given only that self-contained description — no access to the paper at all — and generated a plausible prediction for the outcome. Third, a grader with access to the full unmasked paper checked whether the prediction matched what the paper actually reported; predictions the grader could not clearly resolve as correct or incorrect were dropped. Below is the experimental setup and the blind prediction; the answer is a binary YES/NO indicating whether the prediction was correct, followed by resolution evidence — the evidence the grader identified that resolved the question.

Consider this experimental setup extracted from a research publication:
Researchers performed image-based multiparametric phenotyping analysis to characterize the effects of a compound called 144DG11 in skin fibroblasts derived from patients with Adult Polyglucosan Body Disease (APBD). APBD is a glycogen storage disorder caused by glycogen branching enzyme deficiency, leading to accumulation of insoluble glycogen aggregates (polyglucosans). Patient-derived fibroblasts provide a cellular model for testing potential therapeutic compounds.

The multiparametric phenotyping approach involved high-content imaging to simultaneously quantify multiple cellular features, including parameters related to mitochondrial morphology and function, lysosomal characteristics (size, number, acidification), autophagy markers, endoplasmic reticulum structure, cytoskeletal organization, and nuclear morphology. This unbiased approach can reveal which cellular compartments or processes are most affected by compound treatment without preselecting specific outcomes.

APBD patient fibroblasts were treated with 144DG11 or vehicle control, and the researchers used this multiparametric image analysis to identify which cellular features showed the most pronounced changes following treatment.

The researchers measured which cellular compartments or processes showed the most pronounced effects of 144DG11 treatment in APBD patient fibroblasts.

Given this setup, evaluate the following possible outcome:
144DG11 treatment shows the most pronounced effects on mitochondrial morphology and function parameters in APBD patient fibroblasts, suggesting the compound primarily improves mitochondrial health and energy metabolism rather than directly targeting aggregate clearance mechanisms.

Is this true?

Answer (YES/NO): NO